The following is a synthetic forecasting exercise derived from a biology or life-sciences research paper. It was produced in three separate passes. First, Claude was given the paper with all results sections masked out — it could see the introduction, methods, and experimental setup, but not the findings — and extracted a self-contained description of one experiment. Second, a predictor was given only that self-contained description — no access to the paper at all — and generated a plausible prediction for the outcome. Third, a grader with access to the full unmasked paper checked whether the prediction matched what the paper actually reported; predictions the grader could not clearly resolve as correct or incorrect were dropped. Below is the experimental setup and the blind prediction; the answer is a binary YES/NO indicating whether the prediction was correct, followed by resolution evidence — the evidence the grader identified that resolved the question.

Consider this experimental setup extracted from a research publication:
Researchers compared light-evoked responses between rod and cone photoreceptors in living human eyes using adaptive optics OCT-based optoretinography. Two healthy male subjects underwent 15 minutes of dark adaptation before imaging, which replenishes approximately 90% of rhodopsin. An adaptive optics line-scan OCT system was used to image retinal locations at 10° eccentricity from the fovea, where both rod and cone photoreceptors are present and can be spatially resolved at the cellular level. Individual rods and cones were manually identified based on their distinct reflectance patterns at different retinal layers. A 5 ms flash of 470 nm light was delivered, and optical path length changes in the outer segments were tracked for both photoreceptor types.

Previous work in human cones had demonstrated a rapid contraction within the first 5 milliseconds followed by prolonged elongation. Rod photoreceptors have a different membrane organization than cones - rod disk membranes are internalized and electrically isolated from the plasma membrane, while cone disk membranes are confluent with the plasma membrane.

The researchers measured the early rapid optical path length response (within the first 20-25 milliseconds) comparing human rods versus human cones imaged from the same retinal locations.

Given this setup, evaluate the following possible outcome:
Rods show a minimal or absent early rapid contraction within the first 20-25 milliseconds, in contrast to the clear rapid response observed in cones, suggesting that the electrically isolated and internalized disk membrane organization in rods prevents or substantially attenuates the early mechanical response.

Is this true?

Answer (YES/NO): NO